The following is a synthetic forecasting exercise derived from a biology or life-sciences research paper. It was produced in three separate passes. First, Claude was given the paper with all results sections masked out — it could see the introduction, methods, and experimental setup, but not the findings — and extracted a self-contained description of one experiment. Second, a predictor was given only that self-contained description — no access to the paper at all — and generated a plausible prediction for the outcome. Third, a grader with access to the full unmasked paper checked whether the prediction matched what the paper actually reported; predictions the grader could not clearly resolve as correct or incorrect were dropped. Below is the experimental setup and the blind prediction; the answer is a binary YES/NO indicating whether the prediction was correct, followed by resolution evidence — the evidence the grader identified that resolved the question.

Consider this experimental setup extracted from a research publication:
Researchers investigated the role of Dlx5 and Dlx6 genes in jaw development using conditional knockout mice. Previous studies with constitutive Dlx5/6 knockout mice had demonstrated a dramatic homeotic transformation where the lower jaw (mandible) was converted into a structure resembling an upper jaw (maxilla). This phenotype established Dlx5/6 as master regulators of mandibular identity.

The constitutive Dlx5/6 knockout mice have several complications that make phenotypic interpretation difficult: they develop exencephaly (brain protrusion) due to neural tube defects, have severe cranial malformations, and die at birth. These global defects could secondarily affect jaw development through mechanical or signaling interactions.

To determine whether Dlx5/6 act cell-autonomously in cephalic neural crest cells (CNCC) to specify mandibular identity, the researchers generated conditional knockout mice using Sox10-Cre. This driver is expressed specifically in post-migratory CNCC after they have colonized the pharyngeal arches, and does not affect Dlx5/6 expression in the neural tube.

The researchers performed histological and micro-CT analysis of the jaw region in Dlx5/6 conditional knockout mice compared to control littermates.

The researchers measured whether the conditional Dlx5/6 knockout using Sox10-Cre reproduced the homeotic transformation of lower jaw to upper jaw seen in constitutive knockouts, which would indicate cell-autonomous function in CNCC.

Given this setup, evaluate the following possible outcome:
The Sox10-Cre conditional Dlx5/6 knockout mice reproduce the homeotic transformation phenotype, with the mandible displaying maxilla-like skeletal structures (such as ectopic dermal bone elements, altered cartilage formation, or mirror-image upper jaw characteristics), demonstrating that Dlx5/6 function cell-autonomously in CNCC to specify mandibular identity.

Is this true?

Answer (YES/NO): YES